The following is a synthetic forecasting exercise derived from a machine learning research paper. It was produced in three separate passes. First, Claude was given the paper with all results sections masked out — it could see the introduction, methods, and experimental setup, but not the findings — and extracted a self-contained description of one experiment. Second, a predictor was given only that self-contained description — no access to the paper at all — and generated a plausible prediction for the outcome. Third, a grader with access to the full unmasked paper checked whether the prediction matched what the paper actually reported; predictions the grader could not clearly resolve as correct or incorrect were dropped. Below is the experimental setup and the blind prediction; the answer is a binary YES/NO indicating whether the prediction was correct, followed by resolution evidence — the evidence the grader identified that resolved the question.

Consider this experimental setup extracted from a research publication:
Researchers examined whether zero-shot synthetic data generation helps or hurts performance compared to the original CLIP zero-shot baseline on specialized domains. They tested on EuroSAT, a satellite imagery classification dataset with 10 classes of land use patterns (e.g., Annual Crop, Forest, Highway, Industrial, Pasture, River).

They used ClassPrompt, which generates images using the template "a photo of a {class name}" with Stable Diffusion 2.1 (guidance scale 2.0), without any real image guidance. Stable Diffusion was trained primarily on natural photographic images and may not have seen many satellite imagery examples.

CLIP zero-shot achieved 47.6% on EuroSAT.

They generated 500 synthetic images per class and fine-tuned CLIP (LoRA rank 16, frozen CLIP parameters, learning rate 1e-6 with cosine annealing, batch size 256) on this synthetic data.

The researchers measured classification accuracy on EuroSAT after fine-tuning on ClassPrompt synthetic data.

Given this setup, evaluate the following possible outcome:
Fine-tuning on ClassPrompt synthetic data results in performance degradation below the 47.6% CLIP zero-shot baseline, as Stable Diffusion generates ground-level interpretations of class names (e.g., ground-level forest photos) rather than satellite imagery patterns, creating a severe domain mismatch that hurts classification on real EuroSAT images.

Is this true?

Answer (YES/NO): YES